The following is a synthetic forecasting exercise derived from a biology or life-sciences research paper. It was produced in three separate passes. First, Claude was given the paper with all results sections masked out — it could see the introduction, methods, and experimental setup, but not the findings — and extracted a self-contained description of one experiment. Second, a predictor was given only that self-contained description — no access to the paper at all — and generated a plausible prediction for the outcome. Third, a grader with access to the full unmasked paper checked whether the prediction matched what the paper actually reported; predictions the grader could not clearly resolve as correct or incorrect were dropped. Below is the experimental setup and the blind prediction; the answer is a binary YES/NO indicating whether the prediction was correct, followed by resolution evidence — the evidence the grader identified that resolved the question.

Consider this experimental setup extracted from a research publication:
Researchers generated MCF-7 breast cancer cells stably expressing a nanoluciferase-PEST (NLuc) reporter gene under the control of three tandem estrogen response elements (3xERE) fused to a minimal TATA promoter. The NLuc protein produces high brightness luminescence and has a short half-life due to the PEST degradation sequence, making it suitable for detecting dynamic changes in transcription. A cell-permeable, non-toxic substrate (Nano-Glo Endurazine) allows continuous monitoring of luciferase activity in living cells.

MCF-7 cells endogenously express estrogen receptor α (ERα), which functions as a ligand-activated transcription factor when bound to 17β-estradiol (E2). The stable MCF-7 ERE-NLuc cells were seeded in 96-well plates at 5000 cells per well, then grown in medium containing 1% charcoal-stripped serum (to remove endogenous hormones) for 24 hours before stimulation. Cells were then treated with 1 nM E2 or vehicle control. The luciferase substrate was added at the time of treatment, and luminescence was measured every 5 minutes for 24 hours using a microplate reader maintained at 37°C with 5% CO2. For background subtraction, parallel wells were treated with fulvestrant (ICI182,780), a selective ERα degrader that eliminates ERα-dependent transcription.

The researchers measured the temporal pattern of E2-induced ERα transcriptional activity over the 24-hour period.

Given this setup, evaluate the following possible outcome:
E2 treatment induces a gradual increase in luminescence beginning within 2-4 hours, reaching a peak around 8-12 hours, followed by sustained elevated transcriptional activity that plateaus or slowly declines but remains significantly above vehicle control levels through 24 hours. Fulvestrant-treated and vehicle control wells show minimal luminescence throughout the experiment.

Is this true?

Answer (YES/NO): NO